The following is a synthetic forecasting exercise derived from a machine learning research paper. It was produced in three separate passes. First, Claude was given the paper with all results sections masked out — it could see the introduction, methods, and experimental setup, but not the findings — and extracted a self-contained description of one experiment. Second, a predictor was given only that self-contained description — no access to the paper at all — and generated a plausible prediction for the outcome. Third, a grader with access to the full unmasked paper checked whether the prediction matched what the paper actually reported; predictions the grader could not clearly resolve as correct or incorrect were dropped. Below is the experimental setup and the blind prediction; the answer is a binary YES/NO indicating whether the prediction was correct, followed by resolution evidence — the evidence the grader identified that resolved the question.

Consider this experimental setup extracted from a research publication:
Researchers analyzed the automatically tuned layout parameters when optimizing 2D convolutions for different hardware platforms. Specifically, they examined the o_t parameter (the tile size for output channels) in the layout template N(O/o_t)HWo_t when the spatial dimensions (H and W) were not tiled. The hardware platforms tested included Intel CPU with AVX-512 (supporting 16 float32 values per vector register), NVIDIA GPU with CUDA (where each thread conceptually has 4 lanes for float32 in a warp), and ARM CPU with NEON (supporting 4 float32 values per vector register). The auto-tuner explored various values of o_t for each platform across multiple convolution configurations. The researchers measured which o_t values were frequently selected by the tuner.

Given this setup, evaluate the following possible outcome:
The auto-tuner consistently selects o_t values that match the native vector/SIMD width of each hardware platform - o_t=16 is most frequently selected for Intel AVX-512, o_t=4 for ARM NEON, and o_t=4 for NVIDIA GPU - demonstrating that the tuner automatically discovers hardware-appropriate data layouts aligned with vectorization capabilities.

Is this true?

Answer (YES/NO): NO